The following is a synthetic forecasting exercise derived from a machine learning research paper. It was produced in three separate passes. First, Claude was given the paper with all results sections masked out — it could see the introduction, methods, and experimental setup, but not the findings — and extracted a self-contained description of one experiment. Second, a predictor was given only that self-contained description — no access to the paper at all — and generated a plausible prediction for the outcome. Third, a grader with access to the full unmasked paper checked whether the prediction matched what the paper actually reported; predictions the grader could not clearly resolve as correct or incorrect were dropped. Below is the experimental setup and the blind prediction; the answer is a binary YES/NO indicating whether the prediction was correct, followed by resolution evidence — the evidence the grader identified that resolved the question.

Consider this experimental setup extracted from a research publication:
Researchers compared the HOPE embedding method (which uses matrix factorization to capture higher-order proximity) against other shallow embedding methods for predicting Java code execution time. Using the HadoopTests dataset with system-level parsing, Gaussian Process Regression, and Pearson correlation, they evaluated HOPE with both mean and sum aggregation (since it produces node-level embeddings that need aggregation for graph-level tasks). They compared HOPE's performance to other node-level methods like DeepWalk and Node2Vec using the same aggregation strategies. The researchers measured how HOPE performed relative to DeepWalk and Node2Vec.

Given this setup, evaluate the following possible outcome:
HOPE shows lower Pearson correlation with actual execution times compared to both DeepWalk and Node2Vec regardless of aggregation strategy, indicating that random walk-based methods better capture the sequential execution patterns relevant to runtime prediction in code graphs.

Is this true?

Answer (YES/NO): YES